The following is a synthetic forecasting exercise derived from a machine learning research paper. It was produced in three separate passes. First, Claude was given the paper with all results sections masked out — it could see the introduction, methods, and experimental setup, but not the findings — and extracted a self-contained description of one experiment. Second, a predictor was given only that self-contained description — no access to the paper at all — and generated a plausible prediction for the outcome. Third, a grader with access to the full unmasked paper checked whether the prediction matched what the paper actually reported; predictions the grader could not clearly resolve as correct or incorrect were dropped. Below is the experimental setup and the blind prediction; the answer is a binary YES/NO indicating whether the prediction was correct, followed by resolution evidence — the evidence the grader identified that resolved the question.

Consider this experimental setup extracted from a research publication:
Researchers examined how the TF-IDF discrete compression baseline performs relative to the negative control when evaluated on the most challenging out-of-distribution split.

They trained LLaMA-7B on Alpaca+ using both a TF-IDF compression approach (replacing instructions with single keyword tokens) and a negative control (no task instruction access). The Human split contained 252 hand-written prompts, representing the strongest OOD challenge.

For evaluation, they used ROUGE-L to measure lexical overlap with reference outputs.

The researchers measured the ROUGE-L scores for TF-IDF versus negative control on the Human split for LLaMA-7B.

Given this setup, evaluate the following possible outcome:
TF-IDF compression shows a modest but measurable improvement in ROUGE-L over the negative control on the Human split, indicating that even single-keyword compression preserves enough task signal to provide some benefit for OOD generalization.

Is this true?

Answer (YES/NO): NO